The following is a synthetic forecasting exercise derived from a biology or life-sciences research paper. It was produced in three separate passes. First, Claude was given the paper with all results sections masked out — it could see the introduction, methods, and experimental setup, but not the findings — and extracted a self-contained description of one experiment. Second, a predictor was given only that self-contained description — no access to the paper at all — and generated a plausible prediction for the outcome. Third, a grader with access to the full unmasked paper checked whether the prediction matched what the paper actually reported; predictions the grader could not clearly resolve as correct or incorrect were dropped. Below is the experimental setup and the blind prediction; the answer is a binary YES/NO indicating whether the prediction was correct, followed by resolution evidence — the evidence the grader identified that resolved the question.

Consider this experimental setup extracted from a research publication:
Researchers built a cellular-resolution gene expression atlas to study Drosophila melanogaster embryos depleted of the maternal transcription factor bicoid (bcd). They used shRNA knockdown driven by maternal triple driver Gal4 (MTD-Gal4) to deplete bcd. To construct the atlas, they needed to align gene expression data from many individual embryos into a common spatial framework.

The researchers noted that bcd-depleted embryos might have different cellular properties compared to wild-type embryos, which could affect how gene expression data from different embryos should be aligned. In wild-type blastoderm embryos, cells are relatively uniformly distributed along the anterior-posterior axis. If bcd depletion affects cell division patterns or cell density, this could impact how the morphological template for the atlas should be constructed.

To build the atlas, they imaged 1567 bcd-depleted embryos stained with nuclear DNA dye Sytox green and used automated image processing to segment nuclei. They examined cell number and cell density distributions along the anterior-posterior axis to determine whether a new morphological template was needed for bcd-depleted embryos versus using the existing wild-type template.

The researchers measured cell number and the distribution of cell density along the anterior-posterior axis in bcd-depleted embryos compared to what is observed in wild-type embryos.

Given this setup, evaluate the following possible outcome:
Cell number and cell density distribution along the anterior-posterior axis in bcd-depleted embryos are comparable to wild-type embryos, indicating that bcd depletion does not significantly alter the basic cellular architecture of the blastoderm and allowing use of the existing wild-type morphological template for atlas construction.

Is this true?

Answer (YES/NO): NO